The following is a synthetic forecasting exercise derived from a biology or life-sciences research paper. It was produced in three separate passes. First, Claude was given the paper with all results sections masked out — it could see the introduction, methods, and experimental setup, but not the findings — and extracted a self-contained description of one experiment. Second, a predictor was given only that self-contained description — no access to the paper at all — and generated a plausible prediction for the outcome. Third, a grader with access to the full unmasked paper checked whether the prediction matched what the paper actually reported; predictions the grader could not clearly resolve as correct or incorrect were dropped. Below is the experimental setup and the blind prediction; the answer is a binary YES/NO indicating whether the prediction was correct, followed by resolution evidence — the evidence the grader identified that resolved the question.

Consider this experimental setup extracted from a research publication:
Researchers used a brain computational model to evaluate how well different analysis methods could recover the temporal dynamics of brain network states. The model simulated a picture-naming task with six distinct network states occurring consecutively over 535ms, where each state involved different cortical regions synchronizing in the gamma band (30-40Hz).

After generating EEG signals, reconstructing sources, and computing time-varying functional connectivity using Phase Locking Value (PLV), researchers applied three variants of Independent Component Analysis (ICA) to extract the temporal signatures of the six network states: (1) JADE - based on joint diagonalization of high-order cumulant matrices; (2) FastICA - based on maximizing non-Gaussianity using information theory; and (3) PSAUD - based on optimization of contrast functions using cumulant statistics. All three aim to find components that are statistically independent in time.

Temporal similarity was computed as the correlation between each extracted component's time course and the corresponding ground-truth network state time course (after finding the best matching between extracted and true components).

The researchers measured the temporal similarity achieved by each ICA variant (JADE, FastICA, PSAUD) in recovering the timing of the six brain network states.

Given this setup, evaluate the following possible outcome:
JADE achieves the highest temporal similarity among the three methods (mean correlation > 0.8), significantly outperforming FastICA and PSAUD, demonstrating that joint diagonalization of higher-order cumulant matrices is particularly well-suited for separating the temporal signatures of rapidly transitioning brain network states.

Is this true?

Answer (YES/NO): NO